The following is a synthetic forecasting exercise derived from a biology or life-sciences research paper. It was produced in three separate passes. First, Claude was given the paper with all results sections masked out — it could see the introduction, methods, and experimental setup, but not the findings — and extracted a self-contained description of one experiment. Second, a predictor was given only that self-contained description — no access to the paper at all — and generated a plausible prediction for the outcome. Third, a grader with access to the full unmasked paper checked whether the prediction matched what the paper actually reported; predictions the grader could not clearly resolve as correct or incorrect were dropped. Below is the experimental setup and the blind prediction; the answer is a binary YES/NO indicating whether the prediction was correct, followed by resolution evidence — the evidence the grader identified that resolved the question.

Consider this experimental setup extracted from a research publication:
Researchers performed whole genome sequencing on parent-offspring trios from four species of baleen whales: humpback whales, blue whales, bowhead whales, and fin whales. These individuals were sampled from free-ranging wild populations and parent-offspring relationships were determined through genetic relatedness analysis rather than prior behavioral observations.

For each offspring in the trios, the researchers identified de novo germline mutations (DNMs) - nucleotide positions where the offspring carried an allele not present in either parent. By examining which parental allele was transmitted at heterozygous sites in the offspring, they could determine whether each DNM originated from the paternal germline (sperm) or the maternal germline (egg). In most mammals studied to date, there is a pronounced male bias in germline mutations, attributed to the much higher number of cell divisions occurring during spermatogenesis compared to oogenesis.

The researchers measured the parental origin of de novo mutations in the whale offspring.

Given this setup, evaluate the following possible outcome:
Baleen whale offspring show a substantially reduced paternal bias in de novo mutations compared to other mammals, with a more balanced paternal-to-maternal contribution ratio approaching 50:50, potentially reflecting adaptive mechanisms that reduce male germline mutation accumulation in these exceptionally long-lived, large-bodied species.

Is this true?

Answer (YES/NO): NO